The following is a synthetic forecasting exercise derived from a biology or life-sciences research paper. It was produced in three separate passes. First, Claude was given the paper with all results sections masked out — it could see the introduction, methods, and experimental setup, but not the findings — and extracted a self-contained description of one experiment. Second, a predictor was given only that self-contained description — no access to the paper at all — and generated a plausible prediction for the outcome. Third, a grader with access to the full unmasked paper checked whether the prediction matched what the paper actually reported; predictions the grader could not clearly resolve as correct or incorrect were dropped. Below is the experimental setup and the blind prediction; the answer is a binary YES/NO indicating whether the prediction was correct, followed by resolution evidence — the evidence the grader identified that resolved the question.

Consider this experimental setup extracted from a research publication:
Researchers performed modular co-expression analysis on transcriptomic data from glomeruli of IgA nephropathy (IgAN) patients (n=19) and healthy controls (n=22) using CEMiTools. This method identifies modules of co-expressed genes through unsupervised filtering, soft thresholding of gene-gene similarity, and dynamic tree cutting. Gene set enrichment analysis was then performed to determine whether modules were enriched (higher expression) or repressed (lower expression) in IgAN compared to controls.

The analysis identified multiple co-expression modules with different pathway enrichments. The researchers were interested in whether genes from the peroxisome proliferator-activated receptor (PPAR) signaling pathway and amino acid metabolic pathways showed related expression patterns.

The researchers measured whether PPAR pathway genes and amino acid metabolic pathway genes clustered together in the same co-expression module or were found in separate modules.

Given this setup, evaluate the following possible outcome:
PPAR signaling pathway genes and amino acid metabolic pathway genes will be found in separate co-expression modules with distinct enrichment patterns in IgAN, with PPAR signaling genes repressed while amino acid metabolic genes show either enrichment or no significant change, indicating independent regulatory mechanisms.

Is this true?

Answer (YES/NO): NO